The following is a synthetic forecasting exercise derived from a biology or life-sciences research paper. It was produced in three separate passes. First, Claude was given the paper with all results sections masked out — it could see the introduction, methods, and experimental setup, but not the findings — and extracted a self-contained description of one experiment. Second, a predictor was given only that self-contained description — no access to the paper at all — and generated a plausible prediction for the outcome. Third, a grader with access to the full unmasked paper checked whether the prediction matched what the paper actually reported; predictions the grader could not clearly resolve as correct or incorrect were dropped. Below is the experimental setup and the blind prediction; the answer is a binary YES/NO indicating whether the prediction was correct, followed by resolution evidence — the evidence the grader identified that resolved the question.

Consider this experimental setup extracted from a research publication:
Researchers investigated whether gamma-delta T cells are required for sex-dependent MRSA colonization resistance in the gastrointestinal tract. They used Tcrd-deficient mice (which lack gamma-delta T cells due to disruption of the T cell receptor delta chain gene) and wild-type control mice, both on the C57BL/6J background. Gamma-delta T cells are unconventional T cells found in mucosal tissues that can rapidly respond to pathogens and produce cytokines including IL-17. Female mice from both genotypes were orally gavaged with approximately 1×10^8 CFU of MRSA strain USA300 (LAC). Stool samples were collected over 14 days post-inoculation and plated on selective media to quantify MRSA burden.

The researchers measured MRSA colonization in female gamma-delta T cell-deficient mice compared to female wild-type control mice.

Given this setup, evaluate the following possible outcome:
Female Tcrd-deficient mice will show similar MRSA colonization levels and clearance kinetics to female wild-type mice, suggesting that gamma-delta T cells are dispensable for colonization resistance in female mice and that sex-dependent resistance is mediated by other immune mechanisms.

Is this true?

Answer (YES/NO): YES